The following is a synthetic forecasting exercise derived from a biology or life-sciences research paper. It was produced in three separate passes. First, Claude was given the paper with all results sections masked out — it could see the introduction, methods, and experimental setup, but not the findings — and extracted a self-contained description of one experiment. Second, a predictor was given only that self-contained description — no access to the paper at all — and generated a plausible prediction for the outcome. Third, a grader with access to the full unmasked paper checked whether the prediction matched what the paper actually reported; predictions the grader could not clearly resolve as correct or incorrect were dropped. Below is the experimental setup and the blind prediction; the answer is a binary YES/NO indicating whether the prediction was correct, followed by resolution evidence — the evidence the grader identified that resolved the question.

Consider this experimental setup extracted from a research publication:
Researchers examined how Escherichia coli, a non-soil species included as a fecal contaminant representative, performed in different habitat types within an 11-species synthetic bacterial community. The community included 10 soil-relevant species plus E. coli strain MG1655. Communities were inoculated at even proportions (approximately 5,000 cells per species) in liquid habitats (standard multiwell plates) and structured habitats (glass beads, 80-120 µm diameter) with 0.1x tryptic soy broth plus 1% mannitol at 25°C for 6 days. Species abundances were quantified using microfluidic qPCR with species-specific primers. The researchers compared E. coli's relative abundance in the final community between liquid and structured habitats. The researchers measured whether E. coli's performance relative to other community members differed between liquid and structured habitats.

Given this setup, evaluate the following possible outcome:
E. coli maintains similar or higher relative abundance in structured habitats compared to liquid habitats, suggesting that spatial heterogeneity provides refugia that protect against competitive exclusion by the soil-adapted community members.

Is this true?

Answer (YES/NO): NO